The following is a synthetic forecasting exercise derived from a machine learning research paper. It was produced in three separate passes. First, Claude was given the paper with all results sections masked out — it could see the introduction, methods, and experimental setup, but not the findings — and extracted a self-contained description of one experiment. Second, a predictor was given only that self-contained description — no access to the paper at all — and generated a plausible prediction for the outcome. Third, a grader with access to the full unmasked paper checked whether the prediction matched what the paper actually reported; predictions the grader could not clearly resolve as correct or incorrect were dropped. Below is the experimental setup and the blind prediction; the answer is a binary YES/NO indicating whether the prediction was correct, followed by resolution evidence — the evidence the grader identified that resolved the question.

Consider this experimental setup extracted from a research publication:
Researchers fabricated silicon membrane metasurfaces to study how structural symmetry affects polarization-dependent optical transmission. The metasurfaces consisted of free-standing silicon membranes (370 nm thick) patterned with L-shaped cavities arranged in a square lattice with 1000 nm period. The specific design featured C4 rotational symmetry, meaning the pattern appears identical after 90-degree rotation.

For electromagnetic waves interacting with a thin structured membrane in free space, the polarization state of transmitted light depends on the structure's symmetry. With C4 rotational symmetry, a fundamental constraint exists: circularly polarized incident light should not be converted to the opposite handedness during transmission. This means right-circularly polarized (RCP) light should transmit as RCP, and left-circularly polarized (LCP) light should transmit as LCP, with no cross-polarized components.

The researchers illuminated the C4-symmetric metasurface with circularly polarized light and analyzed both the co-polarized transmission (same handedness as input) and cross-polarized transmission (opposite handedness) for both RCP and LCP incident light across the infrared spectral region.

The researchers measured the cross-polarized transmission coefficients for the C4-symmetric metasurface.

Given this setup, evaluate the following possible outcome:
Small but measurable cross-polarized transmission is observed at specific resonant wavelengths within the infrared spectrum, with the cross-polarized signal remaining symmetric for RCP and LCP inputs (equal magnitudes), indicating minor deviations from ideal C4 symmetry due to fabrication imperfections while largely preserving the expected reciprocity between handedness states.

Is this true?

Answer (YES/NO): NO